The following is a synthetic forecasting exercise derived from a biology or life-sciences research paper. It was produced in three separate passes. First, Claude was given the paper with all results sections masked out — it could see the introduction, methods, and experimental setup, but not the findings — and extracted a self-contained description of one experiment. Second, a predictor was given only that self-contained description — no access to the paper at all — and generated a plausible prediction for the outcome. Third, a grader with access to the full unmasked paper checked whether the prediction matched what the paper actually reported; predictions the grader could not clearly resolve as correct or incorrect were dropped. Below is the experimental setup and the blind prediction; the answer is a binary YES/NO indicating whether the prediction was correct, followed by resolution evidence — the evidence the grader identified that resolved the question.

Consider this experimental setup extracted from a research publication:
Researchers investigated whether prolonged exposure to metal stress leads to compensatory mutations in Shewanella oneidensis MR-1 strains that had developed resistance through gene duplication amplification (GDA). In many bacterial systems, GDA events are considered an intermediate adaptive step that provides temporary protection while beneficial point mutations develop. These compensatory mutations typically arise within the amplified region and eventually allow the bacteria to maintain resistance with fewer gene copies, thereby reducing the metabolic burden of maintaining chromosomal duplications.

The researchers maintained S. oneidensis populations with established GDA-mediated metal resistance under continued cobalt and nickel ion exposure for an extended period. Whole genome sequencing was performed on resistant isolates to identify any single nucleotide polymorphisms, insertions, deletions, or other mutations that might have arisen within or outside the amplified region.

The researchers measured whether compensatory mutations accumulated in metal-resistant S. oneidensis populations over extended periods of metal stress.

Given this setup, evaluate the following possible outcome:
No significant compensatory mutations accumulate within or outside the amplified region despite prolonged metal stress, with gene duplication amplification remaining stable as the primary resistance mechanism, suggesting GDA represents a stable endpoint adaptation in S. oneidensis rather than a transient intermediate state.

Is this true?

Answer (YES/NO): YES